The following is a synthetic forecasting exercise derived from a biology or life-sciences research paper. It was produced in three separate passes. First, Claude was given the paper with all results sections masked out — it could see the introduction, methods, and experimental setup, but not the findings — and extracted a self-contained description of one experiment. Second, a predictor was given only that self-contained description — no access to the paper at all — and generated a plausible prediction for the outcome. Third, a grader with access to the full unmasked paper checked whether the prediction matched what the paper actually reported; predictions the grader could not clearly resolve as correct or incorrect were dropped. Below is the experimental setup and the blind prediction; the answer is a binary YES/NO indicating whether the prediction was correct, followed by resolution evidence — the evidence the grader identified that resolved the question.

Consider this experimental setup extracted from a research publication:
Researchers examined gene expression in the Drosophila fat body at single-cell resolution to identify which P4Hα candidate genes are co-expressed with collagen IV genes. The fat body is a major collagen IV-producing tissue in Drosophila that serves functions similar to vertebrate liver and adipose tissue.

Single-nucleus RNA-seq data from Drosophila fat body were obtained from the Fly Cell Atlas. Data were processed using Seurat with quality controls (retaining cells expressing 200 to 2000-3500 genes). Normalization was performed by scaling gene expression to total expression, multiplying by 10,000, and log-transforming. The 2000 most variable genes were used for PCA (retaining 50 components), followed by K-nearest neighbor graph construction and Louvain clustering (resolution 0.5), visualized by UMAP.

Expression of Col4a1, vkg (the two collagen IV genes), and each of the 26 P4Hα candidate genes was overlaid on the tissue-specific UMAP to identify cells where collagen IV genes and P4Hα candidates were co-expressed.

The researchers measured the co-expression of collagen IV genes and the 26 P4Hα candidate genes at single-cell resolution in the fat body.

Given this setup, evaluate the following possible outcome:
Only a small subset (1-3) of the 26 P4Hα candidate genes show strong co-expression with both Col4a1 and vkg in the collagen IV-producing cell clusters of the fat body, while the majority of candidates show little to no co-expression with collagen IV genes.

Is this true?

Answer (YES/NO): YES